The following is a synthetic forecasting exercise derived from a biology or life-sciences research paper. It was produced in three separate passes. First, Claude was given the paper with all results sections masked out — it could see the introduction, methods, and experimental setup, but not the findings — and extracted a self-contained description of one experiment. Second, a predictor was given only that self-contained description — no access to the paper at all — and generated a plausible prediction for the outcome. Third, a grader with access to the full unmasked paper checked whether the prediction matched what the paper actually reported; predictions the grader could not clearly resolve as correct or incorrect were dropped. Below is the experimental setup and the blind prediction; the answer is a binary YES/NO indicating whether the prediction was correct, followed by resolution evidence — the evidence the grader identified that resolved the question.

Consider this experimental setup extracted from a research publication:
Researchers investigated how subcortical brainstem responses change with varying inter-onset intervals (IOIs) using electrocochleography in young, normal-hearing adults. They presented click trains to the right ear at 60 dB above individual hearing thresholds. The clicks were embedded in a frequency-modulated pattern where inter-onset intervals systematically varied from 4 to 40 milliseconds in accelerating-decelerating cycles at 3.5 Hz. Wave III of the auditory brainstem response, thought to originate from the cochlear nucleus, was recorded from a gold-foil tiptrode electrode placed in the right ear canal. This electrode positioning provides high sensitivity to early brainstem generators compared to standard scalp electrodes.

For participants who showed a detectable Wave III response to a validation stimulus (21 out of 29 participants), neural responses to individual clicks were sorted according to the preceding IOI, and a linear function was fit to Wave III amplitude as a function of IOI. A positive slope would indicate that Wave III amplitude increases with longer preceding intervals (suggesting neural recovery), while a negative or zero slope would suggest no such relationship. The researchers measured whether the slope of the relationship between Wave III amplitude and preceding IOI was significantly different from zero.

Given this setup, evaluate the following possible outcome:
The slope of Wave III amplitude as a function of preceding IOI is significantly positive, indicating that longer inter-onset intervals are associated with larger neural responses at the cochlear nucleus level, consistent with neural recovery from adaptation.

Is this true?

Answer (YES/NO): NO